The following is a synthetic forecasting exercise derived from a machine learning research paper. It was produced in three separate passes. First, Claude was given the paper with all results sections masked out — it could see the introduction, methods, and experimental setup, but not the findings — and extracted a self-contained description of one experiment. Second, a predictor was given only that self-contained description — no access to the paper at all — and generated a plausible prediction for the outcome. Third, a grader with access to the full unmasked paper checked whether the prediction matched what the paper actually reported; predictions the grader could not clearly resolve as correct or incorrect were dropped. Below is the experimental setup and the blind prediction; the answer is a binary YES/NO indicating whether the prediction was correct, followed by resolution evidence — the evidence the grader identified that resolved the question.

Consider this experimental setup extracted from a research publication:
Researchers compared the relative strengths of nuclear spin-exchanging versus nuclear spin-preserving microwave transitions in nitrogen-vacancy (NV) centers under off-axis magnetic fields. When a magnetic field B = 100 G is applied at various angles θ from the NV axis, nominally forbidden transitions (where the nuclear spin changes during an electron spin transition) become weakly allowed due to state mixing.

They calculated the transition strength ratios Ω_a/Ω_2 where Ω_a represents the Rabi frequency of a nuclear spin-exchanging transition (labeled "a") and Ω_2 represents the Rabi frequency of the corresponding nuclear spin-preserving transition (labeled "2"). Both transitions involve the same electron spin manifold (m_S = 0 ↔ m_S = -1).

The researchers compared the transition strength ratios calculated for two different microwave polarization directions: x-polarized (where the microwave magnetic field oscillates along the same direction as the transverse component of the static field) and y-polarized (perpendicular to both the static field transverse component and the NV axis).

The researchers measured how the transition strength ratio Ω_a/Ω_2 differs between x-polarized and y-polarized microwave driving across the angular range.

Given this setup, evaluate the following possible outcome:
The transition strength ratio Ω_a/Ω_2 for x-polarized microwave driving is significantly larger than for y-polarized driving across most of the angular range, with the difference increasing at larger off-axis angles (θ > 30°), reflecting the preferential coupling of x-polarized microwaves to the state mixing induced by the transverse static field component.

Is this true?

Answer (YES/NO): NO